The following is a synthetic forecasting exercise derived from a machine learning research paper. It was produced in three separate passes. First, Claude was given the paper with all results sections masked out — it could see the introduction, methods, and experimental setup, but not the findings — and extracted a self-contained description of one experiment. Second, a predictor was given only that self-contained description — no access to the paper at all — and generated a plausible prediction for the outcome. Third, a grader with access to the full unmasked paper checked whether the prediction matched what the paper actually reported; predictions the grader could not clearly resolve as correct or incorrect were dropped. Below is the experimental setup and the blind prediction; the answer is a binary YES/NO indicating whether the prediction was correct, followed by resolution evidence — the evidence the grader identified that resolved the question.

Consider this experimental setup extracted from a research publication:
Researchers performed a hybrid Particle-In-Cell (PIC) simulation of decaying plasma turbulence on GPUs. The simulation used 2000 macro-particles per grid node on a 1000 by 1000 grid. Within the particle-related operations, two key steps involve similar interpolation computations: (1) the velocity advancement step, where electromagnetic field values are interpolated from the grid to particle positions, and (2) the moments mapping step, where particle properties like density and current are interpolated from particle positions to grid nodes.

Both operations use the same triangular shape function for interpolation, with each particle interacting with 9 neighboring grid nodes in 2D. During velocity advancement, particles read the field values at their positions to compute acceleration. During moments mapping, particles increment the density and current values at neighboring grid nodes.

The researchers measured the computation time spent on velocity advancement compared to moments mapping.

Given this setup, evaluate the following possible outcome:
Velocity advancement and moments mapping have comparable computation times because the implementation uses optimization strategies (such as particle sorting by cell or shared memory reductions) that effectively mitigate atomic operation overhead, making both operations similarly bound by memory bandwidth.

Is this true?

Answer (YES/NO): NO